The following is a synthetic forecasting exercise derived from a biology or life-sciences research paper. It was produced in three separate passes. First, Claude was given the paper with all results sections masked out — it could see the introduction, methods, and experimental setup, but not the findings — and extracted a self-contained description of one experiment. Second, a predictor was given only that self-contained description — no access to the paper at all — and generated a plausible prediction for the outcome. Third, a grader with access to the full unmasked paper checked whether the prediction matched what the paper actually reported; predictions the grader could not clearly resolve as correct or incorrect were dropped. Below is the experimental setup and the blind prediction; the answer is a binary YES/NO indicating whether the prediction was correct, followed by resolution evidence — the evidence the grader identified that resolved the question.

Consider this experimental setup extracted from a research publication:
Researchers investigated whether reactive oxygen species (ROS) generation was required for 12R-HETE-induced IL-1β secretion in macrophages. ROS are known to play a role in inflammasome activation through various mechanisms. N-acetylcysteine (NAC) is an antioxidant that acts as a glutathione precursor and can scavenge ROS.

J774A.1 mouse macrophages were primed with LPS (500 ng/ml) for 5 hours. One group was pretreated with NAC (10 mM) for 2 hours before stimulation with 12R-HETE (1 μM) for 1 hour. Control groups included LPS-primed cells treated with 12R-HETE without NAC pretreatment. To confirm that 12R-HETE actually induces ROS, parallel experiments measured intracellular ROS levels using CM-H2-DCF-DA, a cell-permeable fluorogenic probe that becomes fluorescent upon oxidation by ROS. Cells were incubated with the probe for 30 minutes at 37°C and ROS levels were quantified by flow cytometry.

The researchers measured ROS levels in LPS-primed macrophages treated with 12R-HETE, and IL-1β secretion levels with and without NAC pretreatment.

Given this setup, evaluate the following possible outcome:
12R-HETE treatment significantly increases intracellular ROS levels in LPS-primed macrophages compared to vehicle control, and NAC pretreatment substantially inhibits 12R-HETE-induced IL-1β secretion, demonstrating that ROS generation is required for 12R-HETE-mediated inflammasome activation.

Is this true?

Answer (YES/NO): YES